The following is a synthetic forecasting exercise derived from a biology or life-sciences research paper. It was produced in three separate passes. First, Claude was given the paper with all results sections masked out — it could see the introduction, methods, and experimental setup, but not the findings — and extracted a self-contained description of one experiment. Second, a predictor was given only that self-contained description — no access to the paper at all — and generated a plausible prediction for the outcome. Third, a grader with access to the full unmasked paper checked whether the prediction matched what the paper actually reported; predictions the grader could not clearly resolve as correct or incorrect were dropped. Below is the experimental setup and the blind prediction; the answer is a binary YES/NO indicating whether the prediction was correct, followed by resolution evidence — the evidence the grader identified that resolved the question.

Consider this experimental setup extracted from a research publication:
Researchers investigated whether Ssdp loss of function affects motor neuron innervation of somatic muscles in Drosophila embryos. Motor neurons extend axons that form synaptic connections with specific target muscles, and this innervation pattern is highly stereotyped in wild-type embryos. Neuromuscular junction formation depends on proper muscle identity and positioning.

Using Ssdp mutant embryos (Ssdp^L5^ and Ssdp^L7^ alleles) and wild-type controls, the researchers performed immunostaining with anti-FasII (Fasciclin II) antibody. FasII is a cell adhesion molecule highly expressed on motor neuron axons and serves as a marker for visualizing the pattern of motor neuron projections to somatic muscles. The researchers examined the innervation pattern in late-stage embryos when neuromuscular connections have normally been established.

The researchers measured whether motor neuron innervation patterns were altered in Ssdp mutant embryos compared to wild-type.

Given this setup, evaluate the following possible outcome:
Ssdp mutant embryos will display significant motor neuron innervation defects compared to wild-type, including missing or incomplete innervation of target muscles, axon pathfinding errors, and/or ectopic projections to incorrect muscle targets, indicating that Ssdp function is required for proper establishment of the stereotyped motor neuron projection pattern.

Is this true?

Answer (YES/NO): YES